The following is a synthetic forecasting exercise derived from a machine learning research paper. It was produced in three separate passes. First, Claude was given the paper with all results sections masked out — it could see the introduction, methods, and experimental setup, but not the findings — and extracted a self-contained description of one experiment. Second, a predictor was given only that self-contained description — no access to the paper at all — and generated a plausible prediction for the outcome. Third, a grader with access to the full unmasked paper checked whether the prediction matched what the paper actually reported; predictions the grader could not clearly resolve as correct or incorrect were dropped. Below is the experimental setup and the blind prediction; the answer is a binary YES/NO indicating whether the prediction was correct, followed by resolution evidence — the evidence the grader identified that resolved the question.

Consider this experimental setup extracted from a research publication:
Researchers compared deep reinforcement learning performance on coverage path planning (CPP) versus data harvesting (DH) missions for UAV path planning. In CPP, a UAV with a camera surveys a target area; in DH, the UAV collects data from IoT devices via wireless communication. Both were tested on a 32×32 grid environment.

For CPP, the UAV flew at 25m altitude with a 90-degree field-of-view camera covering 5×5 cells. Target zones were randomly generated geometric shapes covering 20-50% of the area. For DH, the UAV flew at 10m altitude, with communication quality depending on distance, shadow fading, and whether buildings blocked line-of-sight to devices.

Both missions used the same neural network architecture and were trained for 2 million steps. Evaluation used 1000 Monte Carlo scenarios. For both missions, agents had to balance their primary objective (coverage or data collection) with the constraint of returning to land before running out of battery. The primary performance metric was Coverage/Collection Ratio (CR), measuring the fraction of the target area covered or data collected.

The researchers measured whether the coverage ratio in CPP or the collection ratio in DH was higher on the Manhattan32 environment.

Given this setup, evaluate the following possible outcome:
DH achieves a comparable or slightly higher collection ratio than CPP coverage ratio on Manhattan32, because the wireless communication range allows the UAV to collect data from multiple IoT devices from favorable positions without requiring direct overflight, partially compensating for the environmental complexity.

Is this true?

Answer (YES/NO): NO